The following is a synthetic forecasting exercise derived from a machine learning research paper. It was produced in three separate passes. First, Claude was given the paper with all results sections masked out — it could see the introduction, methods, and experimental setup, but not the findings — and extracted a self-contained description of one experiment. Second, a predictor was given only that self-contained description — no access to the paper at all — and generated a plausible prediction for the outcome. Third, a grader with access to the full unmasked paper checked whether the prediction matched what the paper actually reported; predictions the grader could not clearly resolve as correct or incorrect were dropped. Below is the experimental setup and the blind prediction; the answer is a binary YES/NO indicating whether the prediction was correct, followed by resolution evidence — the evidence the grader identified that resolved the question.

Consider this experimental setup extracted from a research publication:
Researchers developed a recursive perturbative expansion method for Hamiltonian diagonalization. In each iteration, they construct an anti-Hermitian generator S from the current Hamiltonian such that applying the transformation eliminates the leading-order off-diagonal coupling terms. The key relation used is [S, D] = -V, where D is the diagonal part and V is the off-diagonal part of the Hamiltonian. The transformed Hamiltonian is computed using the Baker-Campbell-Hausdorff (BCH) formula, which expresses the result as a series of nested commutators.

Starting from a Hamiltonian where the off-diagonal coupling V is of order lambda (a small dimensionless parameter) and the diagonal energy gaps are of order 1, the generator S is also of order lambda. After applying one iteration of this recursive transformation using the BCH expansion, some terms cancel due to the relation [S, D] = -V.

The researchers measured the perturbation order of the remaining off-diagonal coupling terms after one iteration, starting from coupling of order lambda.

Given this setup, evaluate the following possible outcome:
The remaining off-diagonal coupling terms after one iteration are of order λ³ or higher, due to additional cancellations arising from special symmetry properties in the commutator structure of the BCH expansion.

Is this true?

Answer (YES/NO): NO